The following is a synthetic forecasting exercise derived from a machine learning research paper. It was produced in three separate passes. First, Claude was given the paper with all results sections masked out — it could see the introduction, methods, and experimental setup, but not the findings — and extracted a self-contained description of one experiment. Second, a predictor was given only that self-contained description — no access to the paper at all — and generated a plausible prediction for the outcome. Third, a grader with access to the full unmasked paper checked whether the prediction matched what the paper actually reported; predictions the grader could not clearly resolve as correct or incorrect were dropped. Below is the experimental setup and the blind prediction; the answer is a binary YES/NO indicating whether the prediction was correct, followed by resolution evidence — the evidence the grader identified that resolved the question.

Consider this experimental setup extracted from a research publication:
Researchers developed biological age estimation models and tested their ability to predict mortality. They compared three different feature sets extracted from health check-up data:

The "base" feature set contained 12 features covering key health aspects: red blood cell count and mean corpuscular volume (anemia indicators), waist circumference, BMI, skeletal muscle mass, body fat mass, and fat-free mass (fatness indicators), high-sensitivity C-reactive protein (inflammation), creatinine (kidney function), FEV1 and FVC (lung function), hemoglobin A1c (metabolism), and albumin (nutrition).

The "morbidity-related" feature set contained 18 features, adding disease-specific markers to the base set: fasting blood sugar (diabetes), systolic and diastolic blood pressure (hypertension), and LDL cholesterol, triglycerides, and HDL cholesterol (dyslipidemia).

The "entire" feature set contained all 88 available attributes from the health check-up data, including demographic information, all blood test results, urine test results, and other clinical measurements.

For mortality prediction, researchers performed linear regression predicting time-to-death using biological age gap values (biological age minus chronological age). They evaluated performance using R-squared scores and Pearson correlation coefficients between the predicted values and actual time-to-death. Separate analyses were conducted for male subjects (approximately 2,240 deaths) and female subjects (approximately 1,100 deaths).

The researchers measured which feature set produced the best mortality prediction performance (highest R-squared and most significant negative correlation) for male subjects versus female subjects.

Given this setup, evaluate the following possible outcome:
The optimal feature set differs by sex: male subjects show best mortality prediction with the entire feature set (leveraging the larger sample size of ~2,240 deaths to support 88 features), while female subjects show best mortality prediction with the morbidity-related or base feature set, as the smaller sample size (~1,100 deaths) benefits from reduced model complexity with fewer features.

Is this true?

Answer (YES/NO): YES